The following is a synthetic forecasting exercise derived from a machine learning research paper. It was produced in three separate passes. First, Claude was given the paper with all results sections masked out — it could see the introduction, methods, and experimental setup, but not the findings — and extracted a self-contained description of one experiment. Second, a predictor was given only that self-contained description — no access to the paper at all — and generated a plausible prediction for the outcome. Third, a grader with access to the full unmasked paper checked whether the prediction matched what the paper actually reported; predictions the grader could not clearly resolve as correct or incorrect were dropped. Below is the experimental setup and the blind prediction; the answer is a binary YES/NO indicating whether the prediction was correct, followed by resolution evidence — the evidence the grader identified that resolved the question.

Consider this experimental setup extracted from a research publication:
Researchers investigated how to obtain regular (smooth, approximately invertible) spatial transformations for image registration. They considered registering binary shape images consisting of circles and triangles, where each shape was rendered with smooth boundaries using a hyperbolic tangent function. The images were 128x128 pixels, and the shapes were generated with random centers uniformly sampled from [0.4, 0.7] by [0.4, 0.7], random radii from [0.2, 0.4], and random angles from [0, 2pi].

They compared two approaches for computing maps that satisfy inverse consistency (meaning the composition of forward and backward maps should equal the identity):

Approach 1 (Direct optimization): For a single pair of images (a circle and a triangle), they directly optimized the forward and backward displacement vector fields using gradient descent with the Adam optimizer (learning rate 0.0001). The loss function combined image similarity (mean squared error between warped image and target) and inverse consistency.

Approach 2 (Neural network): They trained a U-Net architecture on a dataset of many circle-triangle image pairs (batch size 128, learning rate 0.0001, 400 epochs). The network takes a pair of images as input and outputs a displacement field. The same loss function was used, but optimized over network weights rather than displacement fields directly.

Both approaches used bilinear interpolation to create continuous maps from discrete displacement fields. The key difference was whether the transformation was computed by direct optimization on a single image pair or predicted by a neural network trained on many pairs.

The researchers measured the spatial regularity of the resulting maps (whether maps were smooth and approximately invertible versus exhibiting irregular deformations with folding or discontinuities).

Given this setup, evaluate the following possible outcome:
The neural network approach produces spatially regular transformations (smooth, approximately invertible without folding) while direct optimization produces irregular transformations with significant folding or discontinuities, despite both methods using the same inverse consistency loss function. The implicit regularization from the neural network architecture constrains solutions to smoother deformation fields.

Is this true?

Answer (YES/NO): YES